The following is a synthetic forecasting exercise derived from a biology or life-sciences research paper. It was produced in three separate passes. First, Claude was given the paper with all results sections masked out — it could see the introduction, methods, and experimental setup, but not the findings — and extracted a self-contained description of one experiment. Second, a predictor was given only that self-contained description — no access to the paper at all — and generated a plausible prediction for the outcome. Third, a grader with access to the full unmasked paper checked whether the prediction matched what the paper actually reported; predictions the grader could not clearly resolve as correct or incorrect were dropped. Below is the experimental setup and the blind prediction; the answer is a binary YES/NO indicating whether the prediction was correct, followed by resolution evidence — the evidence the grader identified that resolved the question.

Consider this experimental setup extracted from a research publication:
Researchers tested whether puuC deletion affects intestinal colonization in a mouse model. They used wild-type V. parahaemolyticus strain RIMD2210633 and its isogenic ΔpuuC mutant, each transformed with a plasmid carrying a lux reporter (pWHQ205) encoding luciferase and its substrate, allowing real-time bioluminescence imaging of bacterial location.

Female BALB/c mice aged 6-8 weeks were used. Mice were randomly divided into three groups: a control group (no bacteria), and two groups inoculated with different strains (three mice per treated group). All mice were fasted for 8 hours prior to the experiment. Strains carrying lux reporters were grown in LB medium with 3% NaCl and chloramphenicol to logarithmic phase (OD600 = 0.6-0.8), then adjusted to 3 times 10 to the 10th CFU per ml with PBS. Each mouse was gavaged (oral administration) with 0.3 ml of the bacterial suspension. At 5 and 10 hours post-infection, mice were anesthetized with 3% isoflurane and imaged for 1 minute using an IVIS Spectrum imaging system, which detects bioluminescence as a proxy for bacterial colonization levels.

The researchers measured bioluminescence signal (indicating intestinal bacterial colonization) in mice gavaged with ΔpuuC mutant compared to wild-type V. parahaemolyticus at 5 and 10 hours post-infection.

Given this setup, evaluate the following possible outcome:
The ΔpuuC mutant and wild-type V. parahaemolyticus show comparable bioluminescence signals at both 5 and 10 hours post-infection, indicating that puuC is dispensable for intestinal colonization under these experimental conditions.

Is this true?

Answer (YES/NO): NO